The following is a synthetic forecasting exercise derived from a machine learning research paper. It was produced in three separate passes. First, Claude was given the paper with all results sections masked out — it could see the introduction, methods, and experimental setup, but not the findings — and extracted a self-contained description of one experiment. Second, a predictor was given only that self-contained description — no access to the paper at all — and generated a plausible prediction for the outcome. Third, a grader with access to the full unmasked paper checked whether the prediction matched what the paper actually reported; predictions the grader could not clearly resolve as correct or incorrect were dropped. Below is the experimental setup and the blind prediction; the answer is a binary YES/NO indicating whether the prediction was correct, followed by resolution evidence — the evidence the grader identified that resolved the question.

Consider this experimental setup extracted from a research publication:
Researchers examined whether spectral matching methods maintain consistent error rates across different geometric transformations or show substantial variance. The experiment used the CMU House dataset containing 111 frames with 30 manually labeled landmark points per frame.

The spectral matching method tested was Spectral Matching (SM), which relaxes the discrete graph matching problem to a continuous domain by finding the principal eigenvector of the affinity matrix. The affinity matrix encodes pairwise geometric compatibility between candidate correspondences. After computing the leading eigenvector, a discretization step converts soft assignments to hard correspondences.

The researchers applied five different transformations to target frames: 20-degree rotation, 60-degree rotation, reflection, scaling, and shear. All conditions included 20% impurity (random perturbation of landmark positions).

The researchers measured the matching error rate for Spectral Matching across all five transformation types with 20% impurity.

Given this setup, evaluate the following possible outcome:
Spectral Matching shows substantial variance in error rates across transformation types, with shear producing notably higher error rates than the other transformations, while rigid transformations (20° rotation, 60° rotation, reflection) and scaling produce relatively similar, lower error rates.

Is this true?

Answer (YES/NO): NO